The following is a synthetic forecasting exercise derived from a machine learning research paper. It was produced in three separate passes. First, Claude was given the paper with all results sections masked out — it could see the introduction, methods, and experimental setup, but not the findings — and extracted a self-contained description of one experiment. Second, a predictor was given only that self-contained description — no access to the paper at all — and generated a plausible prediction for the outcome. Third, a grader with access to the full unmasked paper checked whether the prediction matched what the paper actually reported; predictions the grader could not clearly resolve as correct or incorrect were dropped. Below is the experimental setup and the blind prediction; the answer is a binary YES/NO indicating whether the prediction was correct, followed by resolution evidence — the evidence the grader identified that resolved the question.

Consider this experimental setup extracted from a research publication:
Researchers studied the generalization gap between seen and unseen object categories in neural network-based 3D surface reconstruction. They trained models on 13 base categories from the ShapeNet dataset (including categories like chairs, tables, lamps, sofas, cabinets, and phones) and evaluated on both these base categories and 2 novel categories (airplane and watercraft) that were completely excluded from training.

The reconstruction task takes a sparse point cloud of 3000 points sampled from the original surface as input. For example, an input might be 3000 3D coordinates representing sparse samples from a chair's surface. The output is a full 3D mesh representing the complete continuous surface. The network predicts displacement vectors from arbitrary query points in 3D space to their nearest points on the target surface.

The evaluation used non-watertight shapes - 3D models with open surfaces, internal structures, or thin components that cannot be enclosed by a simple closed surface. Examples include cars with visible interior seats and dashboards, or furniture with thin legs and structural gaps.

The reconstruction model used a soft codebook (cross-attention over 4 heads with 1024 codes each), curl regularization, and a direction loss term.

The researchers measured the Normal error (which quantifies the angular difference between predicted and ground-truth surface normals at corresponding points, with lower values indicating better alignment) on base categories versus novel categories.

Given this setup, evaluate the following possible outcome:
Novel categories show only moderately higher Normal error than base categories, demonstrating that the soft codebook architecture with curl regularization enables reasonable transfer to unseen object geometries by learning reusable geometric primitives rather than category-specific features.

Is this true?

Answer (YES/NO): YES